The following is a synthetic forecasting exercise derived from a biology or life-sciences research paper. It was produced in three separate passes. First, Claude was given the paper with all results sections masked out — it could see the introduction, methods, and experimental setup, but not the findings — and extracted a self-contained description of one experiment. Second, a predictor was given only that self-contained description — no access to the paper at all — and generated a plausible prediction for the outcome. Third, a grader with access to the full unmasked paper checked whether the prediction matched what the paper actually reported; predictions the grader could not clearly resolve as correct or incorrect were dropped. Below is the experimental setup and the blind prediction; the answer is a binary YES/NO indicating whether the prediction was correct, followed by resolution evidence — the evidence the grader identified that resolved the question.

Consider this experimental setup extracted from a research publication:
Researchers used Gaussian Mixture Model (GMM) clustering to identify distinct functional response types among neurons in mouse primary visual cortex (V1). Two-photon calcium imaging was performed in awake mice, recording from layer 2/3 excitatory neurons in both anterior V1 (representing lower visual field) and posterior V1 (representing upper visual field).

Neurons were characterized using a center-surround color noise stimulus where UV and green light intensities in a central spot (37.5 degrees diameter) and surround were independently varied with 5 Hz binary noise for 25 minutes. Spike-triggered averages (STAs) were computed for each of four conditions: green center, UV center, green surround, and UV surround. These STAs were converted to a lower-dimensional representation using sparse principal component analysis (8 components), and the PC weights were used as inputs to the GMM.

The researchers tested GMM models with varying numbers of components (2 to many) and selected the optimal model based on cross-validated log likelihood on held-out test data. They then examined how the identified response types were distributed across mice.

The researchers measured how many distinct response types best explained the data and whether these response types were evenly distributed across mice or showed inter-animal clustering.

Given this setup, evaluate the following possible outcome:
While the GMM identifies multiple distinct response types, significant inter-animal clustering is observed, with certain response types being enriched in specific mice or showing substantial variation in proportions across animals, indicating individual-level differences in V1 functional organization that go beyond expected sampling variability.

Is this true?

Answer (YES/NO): NO